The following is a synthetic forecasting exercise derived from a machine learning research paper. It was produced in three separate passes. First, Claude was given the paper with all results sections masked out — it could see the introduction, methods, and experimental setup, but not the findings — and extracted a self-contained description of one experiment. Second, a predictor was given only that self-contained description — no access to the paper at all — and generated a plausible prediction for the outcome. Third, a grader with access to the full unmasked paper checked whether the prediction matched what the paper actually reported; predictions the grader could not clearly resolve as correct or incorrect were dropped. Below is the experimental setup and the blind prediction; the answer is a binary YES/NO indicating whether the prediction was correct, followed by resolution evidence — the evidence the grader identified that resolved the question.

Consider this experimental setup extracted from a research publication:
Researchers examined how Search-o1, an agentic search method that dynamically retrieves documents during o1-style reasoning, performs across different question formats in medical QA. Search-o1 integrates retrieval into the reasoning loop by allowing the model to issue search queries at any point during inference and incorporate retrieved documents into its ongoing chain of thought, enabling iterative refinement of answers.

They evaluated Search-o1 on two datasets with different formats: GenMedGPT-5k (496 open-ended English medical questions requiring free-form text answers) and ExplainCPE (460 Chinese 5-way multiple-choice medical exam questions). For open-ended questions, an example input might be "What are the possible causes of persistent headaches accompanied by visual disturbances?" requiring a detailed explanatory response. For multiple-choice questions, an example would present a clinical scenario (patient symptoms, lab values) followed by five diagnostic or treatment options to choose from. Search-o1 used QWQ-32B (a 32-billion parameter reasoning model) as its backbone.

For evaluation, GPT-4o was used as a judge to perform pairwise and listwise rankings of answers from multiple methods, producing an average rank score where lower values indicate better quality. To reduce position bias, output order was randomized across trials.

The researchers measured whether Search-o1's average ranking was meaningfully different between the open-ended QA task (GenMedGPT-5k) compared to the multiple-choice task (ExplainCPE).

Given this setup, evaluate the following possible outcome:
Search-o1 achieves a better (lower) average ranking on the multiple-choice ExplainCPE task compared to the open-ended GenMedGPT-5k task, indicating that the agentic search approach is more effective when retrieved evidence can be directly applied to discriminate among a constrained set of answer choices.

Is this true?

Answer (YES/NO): NO